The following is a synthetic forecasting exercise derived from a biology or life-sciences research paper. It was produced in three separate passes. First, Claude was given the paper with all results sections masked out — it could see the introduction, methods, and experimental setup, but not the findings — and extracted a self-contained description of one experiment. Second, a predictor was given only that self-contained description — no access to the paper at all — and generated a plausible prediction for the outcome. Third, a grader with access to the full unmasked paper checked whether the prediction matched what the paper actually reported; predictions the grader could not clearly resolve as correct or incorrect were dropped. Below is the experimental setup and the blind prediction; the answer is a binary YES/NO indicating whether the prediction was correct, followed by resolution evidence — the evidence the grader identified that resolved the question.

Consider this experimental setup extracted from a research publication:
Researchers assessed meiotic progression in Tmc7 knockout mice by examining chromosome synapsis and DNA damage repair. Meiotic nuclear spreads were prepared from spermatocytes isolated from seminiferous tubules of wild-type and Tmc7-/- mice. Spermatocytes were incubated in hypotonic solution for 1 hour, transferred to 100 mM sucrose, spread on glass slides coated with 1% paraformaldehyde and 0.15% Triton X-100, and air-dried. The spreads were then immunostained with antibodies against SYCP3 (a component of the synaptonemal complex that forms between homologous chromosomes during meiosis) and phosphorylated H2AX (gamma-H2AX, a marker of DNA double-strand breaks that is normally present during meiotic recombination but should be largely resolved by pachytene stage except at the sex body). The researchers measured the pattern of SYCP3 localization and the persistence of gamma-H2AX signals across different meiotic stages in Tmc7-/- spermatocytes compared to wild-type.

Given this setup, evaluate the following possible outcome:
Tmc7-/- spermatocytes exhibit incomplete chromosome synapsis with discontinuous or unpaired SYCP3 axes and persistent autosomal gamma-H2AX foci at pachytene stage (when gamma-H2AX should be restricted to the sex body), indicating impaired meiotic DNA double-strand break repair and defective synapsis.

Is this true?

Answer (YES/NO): NO